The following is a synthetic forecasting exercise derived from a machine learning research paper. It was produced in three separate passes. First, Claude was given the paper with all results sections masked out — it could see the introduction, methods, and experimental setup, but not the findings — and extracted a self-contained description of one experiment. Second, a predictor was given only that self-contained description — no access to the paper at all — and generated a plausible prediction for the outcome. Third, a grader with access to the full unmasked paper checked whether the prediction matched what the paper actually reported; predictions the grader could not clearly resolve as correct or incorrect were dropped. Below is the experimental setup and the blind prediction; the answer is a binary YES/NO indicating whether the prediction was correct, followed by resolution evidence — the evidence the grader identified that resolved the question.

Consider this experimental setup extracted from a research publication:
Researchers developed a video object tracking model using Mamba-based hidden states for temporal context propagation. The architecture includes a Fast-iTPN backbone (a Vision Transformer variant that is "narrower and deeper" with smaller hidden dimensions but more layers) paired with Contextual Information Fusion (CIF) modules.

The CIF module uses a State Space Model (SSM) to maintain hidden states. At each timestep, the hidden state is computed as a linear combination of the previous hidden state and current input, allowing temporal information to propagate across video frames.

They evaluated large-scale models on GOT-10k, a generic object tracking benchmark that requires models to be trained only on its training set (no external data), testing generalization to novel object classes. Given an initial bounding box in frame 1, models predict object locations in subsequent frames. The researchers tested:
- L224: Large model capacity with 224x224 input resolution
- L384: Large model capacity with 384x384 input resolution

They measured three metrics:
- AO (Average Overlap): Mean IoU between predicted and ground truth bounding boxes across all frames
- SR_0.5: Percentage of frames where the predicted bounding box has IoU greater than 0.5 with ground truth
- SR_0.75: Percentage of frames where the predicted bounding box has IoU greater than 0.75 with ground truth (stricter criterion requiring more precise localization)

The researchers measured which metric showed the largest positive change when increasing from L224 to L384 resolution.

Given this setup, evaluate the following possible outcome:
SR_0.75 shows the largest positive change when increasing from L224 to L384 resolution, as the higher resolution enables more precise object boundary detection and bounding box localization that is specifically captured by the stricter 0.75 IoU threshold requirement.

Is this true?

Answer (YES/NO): YES